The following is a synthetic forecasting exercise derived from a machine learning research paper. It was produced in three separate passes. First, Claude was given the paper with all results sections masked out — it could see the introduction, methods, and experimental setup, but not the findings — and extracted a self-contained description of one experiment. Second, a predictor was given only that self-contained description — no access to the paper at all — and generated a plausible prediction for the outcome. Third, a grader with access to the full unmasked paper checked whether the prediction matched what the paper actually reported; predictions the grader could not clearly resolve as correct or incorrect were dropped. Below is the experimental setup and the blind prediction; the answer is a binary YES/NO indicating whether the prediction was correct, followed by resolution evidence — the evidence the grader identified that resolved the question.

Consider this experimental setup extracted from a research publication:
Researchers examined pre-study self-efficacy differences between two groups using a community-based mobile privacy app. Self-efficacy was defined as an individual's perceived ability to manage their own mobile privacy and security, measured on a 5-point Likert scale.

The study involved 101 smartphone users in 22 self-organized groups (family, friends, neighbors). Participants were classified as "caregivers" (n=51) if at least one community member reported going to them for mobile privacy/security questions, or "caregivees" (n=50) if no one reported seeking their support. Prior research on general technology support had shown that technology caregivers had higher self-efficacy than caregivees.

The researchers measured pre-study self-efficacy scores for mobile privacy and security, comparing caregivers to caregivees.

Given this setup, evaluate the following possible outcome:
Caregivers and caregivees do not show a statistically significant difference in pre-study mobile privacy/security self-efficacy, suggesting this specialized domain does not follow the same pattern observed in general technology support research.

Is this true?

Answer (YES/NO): NO